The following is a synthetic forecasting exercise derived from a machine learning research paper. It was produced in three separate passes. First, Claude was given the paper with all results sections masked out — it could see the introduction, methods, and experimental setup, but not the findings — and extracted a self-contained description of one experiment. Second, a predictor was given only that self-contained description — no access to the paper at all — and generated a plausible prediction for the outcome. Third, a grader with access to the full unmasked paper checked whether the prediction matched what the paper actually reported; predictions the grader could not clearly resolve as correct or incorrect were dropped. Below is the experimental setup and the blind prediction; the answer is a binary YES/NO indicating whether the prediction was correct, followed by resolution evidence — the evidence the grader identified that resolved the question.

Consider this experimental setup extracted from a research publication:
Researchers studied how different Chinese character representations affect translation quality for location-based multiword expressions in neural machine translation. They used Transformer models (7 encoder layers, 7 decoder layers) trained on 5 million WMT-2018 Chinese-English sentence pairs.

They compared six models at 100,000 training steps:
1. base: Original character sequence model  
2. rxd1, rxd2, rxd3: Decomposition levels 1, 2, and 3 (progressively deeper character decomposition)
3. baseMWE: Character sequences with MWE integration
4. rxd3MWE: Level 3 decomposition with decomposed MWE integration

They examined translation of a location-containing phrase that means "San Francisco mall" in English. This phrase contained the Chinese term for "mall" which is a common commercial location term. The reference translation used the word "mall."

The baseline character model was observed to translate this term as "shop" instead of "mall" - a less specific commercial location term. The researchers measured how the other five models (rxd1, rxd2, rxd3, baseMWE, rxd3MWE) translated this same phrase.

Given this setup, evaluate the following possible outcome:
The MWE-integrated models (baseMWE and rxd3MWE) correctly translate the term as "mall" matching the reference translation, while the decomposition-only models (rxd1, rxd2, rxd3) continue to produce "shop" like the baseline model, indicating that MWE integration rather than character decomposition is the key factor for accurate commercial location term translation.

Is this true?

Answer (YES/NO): NO